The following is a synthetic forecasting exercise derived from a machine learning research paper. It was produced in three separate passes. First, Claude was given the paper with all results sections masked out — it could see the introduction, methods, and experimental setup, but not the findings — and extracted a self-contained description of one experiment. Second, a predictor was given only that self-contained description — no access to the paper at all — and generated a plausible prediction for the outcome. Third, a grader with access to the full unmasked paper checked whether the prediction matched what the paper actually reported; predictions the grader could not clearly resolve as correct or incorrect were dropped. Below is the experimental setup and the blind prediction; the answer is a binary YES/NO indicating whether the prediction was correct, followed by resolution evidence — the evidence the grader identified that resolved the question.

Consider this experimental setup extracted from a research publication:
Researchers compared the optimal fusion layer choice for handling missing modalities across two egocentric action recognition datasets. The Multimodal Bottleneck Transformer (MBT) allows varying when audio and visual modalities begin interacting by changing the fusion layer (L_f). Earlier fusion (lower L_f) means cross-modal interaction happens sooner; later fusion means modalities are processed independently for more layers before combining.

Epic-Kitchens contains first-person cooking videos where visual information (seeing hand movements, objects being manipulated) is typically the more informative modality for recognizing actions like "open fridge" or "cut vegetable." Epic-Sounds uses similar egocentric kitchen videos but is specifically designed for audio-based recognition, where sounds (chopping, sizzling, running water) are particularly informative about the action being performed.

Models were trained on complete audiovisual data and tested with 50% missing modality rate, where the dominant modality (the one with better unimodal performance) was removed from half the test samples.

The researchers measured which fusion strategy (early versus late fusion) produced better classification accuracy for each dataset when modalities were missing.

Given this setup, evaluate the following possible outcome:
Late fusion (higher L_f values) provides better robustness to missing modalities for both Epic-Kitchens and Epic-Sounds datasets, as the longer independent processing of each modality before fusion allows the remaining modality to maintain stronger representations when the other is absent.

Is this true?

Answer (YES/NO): NO